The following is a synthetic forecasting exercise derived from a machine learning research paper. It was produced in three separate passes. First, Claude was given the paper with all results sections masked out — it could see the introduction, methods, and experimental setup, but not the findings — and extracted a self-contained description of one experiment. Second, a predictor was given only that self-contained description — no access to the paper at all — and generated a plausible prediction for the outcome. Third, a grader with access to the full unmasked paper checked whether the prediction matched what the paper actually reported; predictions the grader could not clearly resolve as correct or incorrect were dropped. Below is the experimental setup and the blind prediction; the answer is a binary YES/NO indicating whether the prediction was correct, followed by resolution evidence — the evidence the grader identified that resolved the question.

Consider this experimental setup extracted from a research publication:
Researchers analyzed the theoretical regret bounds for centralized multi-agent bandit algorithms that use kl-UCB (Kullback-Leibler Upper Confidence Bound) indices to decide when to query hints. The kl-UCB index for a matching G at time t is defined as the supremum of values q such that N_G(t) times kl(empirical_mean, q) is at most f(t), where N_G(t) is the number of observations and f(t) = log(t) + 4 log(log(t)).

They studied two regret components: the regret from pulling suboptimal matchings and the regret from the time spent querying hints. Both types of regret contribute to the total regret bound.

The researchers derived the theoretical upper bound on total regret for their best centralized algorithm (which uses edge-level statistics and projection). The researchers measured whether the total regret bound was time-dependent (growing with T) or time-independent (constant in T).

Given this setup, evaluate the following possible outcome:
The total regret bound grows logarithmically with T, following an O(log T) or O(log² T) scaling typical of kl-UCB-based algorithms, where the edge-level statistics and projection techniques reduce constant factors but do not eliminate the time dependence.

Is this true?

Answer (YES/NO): NO